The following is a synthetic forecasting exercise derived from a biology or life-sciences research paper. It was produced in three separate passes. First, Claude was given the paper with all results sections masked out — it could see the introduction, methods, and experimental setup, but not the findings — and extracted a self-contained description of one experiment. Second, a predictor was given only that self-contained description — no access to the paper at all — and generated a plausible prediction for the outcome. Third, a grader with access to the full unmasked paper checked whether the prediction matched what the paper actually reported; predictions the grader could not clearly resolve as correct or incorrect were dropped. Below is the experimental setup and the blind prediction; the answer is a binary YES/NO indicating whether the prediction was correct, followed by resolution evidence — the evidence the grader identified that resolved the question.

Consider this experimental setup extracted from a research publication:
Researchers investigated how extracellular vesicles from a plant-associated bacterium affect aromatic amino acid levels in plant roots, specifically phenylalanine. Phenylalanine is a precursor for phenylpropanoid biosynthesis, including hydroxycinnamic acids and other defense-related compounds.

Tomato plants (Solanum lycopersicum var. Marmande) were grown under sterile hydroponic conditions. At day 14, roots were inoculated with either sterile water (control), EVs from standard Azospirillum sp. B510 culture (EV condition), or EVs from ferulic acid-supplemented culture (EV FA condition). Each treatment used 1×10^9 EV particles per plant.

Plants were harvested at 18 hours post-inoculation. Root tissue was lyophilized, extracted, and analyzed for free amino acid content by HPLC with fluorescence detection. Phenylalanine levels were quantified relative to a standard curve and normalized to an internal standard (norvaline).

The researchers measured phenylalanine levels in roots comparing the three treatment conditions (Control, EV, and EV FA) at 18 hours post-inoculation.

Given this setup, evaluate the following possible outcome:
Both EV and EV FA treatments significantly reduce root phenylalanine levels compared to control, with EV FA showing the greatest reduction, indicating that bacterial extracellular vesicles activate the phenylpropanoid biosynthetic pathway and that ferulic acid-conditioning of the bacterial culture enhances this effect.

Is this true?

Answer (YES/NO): NO